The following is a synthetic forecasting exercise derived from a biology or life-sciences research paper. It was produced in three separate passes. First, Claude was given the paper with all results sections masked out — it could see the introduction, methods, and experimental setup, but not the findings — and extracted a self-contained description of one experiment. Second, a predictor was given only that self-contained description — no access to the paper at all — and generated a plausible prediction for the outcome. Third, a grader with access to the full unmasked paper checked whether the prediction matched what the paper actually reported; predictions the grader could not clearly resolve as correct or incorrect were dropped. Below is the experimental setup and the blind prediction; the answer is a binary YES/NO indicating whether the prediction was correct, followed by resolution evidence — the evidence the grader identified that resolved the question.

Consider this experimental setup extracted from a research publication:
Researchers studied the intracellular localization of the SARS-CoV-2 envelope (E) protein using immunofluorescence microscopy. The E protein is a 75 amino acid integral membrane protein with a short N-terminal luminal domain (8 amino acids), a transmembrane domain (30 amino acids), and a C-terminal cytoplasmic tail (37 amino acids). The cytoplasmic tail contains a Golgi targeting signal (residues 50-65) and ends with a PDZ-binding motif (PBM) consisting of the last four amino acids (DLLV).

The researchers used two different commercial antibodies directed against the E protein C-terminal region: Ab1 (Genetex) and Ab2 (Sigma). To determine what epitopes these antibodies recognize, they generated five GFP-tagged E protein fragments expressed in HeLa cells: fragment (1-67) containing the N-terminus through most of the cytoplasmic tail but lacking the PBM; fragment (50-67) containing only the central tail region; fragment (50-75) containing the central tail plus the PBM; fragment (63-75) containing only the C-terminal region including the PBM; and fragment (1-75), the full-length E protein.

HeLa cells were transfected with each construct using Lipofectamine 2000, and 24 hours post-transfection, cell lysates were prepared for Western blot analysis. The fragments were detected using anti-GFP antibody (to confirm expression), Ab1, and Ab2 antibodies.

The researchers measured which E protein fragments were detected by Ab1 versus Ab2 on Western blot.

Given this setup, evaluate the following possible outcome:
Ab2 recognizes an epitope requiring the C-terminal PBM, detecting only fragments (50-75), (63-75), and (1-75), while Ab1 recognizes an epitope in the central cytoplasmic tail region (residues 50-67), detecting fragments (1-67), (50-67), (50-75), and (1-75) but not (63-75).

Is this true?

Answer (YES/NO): YES